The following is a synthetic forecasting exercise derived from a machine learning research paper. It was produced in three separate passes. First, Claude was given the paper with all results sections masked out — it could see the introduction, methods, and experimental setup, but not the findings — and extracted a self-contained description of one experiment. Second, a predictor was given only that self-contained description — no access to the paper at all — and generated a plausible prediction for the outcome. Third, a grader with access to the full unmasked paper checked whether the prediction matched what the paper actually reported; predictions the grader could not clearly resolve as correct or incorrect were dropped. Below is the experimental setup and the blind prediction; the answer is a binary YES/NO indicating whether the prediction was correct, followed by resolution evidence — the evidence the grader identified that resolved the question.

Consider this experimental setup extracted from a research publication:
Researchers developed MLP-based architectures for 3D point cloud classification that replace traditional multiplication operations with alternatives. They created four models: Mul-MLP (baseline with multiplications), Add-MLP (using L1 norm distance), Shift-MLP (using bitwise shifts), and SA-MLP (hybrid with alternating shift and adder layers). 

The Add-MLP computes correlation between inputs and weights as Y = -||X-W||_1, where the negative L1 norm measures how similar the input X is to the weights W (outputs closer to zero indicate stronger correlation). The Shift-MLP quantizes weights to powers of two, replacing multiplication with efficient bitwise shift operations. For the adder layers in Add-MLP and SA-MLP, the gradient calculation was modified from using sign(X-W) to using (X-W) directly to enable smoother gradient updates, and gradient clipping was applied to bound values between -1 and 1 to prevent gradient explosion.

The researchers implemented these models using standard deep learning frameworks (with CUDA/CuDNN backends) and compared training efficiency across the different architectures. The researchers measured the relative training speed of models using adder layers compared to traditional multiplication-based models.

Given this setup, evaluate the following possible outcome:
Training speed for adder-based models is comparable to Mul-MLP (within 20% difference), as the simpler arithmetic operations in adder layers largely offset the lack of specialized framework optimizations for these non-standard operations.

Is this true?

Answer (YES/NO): NO